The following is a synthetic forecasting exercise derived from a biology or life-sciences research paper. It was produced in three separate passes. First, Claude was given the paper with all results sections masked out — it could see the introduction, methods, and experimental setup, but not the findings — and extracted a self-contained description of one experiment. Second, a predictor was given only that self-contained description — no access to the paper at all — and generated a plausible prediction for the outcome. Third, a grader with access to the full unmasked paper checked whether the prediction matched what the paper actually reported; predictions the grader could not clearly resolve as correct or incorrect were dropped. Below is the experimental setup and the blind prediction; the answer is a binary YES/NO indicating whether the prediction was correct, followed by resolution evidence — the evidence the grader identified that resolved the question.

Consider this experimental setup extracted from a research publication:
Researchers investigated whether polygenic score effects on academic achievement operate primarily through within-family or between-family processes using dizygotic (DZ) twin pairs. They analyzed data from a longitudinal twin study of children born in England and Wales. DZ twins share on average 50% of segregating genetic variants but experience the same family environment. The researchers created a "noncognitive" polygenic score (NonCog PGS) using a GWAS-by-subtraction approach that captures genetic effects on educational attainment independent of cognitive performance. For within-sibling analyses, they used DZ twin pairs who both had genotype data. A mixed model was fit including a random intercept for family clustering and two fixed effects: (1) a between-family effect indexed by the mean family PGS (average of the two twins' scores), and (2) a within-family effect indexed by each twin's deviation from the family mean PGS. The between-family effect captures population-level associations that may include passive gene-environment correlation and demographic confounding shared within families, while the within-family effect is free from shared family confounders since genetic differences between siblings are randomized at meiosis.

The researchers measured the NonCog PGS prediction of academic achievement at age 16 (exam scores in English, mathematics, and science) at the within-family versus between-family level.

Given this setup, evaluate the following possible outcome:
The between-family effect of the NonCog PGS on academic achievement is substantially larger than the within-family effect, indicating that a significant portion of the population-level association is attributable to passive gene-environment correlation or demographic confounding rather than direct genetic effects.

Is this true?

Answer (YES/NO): NO